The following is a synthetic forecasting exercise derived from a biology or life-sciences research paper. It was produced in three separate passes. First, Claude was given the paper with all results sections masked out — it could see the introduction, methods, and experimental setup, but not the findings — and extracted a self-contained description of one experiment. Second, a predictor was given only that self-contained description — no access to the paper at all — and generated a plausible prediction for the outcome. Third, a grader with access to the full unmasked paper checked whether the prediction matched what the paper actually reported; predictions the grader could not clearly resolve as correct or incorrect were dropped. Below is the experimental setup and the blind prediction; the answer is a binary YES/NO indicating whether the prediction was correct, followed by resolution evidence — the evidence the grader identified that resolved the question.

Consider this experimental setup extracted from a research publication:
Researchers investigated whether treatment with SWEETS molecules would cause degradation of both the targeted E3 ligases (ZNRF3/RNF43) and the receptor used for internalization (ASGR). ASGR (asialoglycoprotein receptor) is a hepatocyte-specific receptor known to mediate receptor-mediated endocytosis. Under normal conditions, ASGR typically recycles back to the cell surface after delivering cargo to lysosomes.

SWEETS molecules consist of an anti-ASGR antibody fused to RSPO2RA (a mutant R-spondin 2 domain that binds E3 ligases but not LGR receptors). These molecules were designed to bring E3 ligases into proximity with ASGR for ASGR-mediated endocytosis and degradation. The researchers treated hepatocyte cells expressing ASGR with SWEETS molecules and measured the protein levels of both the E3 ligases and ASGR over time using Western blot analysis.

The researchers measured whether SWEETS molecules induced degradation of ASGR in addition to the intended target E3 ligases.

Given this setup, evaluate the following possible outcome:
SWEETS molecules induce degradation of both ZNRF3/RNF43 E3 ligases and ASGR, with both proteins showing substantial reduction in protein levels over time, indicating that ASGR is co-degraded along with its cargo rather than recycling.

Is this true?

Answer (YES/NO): YES